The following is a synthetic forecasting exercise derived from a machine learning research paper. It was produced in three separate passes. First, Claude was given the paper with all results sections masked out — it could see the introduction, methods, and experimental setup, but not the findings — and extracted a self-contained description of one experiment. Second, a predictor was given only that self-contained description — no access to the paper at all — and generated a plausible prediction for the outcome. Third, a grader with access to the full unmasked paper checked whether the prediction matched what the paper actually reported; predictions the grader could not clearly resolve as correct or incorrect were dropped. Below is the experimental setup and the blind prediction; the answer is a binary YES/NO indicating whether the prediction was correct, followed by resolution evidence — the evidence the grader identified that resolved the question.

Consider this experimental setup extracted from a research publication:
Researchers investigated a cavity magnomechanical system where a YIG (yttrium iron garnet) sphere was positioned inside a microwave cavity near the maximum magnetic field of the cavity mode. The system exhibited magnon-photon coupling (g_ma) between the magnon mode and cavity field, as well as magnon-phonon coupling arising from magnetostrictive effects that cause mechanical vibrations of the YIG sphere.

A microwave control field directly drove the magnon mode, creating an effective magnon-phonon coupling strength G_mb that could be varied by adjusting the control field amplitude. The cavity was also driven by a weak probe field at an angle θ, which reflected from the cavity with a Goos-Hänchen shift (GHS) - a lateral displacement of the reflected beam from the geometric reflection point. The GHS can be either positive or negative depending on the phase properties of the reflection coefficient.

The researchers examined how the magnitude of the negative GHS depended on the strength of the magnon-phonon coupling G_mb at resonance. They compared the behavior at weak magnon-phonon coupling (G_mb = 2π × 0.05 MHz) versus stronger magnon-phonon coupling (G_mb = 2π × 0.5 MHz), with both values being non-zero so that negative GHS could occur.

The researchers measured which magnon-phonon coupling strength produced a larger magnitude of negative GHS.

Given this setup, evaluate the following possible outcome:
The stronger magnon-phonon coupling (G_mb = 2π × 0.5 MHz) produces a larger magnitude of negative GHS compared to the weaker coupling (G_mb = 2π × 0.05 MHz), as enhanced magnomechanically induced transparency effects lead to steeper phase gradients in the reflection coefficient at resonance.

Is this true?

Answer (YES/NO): NO